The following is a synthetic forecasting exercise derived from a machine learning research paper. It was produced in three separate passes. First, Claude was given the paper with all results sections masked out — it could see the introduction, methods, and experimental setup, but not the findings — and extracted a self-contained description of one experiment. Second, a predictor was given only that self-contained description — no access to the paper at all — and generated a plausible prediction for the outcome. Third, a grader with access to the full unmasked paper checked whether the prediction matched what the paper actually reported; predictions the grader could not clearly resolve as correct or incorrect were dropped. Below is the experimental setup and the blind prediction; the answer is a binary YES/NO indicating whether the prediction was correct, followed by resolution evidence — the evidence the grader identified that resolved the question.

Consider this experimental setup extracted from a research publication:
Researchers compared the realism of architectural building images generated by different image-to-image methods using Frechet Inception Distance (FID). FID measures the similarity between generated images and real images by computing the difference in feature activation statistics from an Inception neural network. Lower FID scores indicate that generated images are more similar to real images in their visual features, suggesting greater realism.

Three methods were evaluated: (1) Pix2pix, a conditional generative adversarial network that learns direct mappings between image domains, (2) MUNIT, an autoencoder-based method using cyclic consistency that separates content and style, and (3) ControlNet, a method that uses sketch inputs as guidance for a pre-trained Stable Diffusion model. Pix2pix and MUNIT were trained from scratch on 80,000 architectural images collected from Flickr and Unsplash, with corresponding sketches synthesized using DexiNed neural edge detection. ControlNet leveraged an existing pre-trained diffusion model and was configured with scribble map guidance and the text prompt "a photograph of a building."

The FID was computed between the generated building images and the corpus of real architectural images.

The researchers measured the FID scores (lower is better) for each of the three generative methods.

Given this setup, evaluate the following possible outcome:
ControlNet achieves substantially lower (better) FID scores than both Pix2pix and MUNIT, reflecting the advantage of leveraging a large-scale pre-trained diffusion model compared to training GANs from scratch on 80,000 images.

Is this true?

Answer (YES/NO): NO